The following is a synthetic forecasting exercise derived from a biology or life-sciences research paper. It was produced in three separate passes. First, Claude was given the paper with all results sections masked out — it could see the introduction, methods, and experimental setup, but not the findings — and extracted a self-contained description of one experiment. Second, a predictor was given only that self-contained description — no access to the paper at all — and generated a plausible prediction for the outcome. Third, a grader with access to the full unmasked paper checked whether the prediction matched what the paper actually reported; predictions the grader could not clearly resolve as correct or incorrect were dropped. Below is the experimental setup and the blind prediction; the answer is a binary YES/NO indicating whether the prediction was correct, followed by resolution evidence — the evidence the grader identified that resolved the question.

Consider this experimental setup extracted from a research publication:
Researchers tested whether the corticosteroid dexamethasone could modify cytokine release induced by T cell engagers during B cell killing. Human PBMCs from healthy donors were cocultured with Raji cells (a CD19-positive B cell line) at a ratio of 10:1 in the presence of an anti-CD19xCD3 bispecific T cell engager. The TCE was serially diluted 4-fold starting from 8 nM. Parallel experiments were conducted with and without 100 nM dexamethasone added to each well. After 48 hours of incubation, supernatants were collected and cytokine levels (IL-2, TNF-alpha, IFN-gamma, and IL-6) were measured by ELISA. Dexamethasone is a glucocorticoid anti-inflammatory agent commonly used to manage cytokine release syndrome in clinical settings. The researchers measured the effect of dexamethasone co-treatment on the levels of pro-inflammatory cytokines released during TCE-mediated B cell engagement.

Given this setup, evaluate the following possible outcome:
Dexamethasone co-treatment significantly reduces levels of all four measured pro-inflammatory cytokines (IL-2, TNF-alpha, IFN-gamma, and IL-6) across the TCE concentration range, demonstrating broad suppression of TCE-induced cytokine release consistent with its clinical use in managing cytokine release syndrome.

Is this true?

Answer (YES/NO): YES